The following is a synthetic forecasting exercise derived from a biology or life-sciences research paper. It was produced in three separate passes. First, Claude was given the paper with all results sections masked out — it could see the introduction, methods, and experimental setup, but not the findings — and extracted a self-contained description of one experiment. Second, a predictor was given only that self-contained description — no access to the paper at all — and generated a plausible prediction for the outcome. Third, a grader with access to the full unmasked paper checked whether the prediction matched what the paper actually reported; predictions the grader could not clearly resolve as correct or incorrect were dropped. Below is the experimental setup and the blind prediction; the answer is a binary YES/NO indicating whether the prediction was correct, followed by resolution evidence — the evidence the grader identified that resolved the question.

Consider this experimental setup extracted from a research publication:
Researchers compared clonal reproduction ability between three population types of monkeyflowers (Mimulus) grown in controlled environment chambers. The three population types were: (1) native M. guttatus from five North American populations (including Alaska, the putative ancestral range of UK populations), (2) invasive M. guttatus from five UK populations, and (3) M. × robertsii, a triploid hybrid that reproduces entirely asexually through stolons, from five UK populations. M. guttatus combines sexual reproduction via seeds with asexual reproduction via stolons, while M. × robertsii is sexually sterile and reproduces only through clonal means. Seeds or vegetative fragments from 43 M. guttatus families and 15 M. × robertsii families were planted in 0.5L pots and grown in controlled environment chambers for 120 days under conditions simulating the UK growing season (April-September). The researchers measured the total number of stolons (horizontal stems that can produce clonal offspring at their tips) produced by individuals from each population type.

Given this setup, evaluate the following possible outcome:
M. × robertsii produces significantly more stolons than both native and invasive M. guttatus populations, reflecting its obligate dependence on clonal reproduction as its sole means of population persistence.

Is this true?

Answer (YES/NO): NO